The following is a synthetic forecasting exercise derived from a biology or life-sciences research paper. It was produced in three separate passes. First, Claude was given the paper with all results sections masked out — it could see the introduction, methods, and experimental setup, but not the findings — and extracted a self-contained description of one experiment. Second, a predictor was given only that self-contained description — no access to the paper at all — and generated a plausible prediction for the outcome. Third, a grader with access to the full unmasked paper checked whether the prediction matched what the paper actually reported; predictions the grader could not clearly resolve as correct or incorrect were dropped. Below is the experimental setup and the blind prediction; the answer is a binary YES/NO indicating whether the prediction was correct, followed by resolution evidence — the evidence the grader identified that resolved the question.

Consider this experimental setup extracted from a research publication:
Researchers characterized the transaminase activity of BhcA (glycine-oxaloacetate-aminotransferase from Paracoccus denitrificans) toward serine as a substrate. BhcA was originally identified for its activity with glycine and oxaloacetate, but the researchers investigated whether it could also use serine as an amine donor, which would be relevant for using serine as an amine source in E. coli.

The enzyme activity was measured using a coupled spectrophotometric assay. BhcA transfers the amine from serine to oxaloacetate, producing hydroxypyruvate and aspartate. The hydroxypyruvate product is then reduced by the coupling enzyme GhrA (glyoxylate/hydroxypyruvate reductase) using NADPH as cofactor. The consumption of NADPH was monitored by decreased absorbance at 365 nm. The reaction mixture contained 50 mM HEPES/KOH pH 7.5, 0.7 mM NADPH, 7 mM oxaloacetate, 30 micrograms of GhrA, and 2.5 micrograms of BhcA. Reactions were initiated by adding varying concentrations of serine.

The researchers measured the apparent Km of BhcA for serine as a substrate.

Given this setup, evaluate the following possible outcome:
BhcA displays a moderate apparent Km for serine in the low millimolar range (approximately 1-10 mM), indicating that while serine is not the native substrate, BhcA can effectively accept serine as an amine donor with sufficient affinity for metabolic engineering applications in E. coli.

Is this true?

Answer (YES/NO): YES